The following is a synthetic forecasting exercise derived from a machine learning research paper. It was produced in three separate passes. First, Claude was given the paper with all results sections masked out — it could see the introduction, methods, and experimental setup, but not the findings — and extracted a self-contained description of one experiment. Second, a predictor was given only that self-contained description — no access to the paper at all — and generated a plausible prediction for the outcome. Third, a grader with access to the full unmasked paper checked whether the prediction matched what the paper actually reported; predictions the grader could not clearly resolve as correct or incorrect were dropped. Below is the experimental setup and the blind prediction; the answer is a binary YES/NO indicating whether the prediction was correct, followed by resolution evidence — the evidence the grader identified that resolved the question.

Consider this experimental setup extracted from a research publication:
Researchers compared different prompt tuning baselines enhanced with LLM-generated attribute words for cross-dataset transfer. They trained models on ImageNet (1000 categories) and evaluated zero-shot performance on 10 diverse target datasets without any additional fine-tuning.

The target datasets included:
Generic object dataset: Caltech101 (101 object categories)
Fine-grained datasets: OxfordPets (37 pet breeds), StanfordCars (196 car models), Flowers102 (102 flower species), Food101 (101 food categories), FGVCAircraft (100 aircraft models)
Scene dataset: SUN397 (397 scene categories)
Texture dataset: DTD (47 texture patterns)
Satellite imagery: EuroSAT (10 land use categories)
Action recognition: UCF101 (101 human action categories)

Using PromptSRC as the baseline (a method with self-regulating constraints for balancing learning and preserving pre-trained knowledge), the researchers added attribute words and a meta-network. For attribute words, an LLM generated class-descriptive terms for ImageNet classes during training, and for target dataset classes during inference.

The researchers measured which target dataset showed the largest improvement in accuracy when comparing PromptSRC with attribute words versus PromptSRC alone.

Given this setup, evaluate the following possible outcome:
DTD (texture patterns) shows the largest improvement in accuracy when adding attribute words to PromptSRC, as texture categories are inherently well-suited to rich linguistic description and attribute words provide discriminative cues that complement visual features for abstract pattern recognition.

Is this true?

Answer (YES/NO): NO